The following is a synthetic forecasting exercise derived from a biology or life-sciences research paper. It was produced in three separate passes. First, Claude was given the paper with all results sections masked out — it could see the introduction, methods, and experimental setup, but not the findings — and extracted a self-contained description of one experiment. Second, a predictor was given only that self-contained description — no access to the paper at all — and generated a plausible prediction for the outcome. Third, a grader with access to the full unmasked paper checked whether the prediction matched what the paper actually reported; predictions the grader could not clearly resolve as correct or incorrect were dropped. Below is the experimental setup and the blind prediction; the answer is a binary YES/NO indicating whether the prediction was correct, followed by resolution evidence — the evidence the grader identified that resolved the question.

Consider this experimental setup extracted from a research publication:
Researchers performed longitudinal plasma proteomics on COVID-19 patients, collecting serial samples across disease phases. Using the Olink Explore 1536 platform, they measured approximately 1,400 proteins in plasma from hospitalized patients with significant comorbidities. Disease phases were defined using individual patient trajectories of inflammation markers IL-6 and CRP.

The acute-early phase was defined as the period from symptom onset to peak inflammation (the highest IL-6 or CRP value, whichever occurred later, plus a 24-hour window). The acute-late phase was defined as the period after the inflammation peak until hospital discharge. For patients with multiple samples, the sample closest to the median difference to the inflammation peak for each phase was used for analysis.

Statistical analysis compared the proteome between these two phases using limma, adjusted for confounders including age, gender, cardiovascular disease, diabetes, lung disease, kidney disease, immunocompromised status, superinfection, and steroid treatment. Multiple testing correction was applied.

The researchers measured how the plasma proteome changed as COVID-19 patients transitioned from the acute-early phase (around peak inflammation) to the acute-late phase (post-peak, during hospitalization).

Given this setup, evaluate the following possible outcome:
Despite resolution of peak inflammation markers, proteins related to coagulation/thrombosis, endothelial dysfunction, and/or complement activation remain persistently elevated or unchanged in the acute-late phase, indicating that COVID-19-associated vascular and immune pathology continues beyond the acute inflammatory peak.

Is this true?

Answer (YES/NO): YES